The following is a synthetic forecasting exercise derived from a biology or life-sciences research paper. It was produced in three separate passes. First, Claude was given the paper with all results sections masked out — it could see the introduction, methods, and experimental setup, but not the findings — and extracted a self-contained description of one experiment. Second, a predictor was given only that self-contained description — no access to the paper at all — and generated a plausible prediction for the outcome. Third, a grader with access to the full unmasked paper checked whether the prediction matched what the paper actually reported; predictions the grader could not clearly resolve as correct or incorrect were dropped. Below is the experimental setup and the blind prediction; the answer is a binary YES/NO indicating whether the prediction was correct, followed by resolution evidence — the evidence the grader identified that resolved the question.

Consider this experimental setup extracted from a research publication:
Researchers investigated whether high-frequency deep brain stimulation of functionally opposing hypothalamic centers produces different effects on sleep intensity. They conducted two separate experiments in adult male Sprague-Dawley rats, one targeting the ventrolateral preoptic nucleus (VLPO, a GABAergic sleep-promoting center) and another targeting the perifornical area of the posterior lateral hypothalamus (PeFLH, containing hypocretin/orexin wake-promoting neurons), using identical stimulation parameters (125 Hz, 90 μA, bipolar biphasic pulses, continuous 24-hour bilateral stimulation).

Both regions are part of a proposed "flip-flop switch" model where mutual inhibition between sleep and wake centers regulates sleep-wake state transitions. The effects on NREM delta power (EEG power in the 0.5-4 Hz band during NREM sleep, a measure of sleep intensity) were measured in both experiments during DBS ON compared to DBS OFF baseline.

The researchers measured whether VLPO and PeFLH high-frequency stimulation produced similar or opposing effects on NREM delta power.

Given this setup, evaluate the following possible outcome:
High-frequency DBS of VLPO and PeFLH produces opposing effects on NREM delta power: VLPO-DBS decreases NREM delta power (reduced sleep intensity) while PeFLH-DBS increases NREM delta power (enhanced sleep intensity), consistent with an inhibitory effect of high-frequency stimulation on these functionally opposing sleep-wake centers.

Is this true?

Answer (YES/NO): NO